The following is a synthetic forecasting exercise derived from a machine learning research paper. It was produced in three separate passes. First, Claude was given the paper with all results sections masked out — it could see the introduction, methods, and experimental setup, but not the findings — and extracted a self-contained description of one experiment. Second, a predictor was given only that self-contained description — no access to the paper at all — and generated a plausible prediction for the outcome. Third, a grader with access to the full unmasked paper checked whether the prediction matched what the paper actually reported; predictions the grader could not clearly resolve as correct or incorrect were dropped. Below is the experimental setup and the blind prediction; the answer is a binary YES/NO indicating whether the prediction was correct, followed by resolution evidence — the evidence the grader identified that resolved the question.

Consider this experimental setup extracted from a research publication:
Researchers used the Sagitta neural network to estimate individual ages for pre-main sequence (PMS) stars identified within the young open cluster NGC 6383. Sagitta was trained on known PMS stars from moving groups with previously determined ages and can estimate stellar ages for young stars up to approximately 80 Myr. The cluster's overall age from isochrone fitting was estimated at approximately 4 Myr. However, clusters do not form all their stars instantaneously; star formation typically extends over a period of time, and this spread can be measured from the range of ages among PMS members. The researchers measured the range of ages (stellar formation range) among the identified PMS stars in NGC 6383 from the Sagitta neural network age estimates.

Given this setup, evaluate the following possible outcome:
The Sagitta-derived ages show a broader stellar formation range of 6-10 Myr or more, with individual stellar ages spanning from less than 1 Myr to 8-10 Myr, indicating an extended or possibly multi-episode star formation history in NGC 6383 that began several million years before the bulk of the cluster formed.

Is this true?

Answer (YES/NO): NO